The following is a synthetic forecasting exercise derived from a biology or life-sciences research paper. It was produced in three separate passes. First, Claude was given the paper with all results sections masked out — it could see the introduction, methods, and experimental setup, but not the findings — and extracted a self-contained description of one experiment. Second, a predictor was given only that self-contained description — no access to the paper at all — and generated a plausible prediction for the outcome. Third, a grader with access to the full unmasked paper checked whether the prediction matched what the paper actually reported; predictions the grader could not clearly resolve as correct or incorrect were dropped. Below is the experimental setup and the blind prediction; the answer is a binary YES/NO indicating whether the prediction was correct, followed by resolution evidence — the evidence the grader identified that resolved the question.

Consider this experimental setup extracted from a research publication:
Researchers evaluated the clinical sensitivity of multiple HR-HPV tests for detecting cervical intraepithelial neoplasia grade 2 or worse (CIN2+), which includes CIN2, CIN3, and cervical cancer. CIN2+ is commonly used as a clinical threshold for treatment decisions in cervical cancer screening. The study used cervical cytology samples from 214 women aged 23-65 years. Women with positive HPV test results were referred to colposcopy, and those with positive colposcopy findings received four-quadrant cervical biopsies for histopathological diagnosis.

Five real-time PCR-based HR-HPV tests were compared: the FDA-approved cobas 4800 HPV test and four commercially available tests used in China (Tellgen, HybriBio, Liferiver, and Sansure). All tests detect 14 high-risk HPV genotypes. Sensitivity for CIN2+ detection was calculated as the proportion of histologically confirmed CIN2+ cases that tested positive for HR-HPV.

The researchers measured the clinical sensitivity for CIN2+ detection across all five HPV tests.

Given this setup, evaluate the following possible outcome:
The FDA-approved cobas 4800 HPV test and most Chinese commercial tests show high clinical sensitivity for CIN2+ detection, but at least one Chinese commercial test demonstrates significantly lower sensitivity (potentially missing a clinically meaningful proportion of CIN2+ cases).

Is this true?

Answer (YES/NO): NO